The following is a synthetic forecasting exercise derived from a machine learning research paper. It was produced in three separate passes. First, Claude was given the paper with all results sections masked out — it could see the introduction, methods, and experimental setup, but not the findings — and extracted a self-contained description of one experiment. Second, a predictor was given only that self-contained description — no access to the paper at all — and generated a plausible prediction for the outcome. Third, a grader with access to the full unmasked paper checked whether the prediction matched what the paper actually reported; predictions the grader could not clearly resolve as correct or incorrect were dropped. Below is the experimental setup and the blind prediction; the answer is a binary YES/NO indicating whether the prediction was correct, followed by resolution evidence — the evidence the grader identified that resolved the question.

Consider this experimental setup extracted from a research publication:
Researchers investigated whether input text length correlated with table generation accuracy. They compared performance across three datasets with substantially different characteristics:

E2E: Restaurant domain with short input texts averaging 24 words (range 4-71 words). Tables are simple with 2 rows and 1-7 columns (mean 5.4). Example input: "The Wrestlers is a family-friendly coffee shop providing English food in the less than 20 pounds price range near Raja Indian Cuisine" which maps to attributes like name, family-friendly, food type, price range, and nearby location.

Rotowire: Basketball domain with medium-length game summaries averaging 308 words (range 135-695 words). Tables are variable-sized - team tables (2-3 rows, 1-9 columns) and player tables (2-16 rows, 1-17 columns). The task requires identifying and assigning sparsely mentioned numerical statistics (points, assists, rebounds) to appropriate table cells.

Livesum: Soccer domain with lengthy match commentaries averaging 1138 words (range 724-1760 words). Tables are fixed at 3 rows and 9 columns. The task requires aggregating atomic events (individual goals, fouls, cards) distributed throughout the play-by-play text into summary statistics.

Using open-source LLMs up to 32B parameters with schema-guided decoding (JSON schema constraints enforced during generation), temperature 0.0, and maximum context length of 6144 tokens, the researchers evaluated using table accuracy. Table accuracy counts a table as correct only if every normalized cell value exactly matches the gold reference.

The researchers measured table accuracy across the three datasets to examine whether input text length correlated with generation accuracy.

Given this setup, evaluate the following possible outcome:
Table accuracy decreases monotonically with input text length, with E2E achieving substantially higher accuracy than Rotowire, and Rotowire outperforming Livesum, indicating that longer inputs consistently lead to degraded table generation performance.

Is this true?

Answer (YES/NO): NO